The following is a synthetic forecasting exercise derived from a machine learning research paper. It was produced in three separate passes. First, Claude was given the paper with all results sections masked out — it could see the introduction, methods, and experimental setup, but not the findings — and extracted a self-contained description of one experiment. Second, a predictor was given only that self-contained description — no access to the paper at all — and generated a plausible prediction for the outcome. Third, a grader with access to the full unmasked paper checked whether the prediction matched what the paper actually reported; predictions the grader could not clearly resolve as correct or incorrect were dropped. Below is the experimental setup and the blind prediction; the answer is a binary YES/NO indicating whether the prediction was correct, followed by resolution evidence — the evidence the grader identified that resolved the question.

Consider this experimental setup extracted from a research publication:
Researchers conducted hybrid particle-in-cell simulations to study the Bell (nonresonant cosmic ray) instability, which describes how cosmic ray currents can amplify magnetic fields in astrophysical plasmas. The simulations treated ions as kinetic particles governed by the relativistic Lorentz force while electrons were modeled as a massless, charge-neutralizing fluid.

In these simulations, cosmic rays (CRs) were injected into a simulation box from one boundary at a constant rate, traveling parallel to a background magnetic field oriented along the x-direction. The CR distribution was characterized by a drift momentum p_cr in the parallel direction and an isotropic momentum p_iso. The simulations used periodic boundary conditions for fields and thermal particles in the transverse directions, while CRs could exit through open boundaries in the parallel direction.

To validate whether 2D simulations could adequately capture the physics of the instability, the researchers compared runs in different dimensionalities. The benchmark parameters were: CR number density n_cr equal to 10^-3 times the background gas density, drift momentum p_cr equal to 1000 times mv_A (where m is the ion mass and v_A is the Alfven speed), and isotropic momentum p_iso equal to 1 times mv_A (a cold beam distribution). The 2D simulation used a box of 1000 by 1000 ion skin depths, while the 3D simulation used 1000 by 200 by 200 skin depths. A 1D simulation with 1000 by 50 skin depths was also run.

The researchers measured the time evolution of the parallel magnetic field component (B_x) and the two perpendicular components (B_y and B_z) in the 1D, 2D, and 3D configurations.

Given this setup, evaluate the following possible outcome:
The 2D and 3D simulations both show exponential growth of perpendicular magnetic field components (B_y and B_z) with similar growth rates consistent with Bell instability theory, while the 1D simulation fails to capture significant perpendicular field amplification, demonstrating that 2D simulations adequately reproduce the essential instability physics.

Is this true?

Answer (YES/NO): NO